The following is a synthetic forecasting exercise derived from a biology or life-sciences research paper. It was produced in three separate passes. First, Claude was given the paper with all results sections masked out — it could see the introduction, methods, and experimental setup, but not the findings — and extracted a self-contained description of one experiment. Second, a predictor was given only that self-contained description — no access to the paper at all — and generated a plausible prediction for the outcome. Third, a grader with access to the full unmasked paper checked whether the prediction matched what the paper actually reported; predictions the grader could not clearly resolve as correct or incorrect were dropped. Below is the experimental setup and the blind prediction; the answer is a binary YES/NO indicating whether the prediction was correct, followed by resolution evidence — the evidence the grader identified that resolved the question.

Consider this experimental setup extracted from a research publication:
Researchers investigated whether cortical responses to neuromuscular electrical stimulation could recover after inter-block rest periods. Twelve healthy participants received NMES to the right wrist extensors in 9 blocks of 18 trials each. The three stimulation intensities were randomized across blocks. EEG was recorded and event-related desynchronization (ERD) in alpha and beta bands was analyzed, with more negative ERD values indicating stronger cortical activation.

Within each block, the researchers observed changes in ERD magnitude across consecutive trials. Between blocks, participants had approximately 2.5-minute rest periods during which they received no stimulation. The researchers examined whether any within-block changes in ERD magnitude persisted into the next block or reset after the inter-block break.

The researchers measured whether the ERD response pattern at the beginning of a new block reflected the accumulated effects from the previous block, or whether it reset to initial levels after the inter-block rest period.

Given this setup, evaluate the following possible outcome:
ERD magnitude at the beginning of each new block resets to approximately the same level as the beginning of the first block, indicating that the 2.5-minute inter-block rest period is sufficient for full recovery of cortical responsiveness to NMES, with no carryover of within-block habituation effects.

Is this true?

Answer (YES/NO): NO